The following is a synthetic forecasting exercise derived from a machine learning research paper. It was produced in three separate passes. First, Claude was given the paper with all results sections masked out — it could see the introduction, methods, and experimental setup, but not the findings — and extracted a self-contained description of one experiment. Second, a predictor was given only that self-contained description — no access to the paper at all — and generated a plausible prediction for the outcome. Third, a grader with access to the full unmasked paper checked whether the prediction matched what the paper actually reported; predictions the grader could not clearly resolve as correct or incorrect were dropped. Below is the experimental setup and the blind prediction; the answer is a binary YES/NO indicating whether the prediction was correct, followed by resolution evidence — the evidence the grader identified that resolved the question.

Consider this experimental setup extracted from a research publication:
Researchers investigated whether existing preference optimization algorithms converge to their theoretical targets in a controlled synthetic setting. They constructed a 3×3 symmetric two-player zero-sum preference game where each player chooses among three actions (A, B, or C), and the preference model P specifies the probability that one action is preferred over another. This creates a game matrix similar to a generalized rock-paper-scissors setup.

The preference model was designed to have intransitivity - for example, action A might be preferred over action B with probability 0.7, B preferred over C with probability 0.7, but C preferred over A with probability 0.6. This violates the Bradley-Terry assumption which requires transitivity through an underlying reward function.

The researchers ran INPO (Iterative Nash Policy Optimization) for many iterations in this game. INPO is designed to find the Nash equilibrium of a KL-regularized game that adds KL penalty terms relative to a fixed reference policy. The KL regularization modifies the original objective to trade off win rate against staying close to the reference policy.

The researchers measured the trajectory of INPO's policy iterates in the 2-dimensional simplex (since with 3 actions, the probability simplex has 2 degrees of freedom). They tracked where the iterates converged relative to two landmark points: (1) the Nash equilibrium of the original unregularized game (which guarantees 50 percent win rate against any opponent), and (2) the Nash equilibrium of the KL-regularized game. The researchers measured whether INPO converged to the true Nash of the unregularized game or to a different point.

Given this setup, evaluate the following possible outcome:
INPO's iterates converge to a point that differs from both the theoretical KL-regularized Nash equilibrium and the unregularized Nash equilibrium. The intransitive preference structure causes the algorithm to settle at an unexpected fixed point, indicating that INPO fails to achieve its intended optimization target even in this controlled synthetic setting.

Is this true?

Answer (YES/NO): NO